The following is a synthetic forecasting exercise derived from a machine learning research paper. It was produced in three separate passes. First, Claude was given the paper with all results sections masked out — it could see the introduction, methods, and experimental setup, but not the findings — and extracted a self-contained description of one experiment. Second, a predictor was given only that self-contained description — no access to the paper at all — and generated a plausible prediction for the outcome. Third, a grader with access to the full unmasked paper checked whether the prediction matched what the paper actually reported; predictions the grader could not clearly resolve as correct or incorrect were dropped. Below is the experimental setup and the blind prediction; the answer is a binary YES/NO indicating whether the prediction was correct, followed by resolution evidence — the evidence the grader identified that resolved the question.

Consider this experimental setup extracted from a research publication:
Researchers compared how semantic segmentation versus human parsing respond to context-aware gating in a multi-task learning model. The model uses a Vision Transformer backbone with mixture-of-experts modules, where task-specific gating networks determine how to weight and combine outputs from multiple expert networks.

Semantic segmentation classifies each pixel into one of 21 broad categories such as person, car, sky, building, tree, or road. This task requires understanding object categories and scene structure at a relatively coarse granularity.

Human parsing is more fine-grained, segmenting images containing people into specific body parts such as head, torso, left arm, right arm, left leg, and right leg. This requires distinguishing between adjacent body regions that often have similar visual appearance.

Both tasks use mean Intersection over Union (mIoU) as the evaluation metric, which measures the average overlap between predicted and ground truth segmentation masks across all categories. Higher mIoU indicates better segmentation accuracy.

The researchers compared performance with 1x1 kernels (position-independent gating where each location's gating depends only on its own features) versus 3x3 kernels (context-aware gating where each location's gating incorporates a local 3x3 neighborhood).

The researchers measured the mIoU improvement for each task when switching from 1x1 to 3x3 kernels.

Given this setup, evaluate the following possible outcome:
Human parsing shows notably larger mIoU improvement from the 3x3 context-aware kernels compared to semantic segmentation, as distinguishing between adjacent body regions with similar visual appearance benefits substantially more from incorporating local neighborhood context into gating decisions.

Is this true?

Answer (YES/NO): YES